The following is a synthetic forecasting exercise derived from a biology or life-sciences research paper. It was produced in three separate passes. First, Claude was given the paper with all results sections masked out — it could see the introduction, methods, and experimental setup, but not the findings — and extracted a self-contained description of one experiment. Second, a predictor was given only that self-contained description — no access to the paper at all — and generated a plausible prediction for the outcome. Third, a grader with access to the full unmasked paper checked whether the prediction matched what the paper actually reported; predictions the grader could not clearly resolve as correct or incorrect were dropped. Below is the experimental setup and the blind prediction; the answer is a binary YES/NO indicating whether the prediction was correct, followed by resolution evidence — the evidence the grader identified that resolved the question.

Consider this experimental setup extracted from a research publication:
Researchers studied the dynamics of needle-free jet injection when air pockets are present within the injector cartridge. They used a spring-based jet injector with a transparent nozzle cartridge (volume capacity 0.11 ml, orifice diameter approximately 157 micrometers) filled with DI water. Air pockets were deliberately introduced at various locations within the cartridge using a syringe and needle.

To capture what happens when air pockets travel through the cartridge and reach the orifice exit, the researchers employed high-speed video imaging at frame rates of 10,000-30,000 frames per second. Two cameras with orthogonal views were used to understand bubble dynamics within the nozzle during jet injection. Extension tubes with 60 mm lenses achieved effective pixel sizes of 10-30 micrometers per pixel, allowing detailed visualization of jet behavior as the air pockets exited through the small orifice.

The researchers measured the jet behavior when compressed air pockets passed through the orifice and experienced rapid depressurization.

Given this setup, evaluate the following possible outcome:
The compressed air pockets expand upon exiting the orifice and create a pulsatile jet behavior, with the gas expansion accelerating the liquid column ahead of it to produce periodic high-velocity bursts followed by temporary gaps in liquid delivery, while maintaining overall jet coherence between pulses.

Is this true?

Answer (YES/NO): NO